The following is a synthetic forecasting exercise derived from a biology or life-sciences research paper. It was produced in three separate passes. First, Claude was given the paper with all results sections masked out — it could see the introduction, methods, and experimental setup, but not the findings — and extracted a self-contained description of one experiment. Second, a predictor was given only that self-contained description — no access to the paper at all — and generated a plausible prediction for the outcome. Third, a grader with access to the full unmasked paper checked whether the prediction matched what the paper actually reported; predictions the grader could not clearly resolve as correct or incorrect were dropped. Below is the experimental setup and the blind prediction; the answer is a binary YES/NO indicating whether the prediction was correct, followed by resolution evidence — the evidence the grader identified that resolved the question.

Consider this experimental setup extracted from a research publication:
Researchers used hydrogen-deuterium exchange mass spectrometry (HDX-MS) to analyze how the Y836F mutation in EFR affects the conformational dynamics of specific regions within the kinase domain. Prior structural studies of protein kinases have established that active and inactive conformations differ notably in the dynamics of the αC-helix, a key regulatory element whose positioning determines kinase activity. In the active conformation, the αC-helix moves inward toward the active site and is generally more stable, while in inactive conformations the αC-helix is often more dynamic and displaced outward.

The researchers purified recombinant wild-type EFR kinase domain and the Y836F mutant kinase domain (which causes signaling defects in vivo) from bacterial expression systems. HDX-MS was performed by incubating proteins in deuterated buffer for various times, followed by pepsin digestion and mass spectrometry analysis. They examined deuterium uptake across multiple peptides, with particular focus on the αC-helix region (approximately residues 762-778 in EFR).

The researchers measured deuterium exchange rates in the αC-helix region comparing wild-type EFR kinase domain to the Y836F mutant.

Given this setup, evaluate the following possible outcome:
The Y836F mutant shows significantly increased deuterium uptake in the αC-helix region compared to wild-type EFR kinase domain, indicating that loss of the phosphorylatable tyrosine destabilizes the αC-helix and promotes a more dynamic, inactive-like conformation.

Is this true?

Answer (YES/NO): YES